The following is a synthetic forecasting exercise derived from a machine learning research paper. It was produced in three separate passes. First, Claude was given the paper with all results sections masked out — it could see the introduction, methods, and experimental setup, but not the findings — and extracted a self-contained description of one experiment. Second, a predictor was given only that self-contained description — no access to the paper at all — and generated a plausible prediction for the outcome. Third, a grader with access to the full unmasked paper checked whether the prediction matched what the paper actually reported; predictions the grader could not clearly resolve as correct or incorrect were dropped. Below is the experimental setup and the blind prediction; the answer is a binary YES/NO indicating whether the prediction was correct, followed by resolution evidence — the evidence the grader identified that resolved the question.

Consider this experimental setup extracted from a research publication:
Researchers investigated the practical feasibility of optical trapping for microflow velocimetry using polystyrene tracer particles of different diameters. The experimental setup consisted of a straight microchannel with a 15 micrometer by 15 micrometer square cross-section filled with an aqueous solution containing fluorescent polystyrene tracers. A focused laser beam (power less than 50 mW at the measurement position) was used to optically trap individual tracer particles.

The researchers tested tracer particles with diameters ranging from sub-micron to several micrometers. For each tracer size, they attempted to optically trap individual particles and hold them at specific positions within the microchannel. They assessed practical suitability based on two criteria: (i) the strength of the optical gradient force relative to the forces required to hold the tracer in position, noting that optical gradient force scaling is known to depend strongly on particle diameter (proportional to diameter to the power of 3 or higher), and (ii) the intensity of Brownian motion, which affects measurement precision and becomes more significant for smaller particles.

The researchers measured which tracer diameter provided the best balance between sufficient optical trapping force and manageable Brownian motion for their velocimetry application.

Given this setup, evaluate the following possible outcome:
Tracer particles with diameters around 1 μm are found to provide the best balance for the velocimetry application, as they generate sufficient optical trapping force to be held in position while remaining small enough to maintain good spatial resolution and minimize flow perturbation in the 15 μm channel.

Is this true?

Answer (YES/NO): YES